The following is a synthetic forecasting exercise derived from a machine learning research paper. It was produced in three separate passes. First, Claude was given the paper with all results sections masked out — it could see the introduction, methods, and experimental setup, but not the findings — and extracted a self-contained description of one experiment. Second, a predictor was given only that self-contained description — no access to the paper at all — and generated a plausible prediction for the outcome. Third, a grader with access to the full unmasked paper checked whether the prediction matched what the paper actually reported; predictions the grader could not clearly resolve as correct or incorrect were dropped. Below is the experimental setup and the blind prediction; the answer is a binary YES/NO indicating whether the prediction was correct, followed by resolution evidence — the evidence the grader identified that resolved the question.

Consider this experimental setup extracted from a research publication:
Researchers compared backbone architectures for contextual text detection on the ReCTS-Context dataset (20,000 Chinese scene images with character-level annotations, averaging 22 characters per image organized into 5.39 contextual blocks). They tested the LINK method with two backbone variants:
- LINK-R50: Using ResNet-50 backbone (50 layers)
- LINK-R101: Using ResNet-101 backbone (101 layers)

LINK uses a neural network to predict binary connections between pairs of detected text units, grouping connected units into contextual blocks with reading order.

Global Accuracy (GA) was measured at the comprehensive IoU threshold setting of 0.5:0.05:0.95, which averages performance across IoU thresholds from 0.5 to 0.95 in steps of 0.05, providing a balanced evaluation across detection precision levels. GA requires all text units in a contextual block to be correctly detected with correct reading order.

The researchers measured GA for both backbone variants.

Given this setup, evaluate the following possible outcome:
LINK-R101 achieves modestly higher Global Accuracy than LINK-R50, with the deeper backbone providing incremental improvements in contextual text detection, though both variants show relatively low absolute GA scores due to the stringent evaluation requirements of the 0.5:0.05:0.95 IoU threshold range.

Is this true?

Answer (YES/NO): YES